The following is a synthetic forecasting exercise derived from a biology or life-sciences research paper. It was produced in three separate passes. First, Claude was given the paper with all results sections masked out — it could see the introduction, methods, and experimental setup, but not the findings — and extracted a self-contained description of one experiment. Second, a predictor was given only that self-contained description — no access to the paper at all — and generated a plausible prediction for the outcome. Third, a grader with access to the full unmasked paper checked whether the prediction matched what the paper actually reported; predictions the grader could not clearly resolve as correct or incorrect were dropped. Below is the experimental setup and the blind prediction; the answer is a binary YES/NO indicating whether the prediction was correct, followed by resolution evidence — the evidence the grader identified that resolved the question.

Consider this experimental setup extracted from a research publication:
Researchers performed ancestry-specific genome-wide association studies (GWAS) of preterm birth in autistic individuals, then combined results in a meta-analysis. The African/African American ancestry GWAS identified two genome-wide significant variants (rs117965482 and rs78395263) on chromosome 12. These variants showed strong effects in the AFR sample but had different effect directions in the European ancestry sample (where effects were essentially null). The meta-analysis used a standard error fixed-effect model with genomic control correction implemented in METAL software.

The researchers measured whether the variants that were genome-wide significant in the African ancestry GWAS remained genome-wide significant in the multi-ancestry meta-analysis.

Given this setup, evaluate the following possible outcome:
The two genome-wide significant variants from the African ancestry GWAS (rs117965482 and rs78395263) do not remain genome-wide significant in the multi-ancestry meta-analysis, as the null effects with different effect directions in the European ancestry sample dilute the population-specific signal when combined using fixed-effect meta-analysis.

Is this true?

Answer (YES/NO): YES